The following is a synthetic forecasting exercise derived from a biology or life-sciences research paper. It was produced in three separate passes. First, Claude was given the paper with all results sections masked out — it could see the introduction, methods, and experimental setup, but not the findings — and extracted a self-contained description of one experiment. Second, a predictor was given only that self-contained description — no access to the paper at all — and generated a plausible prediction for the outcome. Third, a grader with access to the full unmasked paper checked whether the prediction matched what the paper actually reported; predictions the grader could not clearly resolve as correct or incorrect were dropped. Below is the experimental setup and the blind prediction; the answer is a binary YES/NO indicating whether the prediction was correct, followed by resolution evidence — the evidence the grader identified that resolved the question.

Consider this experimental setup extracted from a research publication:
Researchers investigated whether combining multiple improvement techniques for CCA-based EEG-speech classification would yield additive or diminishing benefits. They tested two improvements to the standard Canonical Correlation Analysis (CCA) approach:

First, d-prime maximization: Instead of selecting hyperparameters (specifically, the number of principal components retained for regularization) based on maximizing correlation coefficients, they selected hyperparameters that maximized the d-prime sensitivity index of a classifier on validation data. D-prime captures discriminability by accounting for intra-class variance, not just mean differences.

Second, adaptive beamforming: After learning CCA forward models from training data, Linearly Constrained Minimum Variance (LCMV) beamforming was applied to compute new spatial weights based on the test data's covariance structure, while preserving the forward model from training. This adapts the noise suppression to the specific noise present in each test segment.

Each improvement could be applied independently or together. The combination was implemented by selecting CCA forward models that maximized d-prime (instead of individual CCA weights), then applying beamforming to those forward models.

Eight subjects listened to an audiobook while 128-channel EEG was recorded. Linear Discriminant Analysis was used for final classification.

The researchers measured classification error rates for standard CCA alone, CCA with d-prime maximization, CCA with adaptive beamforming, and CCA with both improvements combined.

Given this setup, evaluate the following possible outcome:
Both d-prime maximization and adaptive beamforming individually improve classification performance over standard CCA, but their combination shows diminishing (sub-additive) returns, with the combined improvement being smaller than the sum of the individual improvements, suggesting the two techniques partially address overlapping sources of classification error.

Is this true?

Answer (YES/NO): YES